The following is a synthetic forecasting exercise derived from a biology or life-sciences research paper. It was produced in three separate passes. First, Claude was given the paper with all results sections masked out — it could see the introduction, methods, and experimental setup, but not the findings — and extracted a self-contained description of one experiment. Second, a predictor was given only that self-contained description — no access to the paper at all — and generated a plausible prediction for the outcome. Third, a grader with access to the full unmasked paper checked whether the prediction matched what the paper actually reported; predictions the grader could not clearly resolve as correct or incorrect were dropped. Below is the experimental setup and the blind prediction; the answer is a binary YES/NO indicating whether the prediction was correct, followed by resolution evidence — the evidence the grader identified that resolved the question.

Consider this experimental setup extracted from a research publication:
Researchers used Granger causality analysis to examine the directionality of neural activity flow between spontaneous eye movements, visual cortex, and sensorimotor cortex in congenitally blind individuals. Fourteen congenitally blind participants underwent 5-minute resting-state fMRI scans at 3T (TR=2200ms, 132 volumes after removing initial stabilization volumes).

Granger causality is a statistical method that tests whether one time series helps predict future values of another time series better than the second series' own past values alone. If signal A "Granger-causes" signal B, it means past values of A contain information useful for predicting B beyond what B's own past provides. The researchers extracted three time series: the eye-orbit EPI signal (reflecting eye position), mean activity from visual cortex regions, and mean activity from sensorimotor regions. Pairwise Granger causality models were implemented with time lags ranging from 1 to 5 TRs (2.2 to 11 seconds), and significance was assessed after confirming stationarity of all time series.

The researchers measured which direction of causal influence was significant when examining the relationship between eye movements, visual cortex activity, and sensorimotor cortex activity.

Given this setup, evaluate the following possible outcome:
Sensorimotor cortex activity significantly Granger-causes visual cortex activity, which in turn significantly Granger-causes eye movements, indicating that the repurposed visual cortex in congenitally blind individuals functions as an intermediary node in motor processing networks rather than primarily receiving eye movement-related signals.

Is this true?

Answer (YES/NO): NO